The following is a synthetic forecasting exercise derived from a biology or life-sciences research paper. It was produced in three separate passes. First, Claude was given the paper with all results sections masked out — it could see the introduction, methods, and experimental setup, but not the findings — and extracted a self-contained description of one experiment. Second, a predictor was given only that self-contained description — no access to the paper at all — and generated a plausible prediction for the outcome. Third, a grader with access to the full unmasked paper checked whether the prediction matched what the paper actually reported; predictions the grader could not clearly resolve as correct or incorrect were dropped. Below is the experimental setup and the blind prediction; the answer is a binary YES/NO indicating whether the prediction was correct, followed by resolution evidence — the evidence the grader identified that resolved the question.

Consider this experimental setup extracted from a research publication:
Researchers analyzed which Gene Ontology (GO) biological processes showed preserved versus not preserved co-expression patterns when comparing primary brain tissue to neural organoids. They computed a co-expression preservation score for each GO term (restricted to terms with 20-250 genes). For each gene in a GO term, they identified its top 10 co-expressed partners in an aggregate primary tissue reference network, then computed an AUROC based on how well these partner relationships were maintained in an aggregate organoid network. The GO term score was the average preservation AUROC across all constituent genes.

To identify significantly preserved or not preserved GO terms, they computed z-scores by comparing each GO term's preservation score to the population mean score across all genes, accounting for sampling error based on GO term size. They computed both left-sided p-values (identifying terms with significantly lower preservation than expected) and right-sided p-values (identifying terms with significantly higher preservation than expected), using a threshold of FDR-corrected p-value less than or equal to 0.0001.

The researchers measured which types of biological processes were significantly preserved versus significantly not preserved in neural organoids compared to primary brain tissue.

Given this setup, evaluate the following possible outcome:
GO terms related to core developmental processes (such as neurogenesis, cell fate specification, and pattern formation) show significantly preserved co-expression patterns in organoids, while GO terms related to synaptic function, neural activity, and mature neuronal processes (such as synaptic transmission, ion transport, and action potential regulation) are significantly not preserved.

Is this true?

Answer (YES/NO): NO